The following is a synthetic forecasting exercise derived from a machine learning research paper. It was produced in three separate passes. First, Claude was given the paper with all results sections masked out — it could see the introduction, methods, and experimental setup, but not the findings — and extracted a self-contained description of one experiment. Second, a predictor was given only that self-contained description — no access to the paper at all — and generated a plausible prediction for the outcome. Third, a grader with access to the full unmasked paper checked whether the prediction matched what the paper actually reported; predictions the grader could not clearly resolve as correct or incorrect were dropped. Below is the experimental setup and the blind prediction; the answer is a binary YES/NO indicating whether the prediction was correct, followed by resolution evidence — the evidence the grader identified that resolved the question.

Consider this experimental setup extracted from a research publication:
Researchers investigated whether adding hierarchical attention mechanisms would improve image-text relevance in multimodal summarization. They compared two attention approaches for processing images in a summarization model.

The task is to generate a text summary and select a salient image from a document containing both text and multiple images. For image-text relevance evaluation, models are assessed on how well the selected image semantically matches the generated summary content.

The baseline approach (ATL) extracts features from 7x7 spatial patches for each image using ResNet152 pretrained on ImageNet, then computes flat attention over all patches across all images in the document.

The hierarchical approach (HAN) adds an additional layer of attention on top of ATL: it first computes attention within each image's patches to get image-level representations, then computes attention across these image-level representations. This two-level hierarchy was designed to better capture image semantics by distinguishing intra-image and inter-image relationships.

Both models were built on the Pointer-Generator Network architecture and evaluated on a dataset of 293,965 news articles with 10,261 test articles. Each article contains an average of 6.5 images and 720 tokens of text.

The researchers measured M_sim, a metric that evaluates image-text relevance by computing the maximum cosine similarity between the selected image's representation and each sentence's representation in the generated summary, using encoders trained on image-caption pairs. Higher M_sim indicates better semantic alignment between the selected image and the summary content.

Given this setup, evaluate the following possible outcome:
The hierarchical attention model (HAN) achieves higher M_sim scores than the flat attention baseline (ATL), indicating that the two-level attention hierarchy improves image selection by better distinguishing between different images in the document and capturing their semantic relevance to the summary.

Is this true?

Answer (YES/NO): NO